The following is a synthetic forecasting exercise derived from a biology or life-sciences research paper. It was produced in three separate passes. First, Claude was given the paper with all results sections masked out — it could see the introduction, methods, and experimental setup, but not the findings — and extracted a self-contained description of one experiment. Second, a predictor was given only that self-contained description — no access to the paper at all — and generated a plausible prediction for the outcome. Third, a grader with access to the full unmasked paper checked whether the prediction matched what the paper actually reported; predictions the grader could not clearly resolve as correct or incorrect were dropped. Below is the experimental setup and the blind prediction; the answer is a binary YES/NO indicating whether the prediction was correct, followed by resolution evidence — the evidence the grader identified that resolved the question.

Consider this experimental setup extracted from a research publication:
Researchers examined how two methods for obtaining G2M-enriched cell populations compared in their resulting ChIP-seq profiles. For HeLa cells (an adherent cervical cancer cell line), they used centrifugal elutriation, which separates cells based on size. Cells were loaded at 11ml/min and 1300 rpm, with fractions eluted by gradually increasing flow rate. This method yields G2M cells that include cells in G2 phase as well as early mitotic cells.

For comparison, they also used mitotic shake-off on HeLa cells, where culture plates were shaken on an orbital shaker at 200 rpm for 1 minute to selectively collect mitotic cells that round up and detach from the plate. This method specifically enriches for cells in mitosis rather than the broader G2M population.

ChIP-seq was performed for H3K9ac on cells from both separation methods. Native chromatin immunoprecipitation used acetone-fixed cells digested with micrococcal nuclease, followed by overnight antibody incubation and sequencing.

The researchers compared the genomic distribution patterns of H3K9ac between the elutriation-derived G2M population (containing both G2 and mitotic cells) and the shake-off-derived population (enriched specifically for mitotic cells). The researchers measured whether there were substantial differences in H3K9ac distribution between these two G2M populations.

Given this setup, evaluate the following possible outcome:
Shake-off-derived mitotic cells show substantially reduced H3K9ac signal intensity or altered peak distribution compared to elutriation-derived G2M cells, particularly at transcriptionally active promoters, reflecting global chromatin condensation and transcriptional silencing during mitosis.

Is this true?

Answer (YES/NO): NO